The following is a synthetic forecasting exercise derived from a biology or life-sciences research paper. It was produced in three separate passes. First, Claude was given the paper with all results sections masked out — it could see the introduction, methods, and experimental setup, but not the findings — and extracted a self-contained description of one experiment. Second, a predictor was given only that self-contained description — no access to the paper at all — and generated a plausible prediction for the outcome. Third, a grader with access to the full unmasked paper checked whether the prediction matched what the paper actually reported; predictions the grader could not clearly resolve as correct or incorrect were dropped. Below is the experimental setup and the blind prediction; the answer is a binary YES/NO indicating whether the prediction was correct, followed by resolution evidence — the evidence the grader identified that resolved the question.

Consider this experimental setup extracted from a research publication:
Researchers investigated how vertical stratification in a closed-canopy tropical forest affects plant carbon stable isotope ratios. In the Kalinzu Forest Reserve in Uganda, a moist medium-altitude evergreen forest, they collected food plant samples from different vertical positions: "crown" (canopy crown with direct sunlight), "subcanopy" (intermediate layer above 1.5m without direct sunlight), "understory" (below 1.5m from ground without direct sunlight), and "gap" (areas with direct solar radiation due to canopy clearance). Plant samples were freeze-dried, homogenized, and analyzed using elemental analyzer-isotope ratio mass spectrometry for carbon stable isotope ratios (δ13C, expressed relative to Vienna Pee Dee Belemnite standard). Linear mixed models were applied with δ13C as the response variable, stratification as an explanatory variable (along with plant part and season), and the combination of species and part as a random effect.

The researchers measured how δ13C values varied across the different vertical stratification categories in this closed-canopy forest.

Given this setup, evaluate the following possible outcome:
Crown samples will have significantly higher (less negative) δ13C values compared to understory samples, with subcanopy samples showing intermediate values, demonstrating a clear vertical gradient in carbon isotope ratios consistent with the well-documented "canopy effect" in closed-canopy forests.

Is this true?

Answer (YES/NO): NO